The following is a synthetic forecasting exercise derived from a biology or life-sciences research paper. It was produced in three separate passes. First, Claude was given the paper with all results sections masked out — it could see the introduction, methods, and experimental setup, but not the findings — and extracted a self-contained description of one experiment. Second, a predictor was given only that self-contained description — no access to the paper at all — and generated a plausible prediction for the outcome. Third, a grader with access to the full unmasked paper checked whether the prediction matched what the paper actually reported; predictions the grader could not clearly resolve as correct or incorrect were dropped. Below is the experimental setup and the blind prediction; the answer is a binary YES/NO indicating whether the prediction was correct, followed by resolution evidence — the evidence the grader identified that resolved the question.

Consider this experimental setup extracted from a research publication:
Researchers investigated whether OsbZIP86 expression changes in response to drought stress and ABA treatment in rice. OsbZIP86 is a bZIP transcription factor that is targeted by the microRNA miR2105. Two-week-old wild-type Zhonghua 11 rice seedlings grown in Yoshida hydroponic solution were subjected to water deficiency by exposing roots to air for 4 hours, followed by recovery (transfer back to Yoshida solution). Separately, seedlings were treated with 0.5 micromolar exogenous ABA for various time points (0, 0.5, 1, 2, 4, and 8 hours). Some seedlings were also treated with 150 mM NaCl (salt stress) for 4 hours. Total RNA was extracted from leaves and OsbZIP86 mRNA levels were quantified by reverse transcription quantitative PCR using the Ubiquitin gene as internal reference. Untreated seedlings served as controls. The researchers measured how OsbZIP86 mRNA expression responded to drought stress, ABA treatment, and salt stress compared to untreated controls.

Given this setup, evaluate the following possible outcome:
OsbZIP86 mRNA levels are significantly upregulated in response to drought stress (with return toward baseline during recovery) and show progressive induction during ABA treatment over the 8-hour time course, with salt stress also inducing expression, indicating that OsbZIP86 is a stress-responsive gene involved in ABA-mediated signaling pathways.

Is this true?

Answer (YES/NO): YES